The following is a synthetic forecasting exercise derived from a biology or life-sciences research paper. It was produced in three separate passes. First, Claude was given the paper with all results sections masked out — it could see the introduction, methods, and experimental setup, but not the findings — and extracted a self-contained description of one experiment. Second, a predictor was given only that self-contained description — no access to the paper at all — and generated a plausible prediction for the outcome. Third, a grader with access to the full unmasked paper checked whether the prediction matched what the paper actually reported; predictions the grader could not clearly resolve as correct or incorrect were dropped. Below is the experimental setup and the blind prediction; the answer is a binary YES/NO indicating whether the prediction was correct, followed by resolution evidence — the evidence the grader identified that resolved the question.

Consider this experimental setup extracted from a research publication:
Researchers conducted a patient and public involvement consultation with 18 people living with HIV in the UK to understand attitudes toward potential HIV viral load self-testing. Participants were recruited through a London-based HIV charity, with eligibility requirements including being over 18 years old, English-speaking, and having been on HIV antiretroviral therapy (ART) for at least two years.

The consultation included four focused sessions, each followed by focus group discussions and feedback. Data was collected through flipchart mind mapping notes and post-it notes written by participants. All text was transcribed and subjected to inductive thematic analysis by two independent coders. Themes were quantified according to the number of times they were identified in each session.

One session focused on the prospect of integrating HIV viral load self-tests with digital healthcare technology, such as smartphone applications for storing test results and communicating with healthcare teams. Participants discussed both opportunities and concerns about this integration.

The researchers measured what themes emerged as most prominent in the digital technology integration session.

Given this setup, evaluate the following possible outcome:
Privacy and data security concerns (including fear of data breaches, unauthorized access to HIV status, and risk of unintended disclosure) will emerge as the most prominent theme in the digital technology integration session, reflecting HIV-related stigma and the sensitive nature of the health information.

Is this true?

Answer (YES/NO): NO